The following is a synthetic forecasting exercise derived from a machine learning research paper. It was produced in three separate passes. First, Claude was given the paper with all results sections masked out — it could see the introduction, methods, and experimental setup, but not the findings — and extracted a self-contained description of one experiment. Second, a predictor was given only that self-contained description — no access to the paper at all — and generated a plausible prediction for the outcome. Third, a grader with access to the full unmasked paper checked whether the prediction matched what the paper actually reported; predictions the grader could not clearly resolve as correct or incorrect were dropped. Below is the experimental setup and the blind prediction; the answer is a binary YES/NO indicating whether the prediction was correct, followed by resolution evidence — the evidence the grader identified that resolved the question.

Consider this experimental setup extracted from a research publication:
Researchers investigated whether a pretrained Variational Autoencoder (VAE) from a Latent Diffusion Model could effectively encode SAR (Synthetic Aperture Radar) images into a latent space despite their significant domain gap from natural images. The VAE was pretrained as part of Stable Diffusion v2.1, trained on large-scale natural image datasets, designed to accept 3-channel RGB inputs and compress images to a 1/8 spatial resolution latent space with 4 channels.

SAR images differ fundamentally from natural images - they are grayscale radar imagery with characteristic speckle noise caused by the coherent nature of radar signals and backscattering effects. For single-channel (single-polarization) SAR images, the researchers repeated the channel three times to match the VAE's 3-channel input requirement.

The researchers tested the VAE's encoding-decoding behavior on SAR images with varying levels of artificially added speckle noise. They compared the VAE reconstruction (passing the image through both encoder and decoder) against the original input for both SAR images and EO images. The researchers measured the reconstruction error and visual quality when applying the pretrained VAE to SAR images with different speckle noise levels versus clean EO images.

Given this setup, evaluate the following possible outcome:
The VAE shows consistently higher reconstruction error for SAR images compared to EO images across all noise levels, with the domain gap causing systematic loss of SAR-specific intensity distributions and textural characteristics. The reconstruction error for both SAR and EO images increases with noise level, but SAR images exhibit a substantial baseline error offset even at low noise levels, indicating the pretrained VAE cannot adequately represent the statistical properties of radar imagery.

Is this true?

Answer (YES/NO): NO